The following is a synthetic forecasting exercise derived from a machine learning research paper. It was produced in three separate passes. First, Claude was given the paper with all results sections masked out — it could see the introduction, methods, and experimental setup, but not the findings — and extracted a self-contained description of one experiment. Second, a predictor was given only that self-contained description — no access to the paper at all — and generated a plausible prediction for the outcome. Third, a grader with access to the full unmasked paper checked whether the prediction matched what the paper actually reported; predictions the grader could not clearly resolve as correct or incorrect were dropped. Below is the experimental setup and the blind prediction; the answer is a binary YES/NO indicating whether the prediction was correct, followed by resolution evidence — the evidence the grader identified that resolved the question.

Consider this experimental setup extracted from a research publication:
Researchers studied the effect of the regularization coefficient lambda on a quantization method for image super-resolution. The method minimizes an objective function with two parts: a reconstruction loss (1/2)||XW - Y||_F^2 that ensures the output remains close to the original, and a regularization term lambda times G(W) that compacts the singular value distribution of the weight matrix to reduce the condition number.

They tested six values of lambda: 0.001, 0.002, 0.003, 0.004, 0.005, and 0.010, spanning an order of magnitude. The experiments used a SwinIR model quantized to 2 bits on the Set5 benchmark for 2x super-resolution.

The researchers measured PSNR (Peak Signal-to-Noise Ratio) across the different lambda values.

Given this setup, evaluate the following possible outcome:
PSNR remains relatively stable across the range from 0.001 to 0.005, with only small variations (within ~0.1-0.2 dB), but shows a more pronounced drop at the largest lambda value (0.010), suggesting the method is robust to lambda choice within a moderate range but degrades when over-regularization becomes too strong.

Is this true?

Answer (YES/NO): NO